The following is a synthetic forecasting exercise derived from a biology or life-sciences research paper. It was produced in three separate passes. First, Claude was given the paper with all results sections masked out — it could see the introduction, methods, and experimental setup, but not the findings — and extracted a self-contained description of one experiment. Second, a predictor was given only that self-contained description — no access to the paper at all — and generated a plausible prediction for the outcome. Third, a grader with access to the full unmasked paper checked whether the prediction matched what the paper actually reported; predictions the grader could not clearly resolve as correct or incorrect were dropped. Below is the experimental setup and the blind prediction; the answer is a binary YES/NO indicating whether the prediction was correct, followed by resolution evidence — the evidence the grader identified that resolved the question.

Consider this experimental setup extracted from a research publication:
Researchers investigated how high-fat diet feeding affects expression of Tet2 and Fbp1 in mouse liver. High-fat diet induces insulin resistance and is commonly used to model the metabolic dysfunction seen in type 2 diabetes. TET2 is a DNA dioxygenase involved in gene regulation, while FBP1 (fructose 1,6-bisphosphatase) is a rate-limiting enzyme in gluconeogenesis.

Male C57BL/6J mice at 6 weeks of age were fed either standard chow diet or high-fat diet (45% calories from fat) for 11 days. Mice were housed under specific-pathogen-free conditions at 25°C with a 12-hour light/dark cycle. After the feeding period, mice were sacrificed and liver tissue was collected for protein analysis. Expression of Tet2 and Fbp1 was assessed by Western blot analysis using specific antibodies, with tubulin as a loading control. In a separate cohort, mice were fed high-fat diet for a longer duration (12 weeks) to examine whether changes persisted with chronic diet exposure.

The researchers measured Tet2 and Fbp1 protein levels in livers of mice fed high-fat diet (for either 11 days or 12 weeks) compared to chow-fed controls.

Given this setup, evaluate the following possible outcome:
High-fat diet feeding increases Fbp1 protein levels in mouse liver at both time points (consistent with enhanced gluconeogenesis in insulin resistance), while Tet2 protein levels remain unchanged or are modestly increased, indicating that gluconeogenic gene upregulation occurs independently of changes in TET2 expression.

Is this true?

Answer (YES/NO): NO